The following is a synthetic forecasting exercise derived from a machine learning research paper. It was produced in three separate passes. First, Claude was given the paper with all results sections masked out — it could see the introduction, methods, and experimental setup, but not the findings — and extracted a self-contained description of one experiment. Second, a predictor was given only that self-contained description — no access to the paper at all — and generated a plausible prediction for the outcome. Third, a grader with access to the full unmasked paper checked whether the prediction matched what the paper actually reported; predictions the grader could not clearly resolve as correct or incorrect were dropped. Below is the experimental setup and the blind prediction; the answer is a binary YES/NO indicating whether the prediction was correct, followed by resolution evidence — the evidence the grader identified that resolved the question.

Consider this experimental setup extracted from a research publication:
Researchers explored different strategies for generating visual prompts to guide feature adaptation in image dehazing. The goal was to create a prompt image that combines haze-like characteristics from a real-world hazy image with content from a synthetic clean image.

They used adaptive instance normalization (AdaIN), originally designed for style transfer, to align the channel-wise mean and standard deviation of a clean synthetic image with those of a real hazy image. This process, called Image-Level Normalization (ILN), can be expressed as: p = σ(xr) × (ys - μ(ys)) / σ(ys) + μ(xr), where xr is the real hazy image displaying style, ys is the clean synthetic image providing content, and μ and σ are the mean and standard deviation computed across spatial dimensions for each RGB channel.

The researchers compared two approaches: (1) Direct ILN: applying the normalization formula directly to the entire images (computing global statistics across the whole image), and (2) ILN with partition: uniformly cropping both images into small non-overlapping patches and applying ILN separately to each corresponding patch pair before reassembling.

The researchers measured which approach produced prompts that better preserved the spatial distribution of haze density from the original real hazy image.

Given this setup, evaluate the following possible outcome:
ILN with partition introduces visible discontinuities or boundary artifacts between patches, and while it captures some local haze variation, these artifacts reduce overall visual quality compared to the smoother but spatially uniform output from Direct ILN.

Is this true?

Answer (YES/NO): NO